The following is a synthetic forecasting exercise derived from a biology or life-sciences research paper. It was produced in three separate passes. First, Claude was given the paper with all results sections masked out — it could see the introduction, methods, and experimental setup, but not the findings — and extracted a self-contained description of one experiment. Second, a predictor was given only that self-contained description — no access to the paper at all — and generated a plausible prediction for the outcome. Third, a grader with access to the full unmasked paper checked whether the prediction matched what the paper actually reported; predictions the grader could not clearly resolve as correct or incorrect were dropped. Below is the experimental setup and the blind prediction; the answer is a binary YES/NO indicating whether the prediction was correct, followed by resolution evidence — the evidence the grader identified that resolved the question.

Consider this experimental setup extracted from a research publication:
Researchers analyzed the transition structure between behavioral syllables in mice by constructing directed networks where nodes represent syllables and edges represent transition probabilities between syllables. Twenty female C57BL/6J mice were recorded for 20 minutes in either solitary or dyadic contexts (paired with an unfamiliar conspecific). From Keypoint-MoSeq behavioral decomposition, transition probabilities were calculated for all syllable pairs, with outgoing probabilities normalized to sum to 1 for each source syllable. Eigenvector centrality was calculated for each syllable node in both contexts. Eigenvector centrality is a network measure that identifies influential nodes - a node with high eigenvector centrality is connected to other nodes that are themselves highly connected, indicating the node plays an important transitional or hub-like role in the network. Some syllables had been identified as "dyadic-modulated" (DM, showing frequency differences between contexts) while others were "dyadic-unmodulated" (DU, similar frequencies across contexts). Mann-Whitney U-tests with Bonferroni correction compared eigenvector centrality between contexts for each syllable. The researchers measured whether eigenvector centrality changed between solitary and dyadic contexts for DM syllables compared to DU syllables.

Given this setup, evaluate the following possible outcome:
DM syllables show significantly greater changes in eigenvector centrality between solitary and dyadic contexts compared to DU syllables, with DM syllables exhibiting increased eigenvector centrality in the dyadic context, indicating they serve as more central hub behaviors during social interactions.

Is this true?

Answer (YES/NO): NO